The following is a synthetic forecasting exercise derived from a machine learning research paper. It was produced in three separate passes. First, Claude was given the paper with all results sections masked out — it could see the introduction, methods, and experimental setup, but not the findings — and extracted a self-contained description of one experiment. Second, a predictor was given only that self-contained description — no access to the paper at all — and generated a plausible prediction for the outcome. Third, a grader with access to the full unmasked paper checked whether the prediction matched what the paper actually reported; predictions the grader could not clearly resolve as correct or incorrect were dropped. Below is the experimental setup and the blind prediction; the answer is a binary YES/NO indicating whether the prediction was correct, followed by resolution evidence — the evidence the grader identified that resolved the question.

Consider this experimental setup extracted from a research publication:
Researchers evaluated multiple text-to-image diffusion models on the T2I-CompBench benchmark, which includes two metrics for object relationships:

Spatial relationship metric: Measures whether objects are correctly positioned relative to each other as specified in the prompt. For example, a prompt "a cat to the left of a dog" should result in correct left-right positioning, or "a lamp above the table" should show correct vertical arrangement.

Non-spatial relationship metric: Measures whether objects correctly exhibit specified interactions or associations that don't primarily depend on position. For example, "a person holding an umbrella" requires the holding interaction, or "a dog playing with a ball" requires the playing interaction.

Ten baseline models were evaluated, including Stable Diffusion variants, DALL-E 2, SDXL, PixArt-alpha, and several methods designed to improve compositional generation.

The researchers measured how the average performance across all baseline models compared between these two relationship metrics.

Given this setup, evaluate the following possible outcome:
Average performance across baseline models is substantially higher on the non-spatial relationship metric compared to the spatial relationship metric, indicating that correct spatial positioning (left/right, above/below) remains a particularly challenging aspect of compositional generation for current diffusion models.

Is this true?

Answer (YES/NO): YES